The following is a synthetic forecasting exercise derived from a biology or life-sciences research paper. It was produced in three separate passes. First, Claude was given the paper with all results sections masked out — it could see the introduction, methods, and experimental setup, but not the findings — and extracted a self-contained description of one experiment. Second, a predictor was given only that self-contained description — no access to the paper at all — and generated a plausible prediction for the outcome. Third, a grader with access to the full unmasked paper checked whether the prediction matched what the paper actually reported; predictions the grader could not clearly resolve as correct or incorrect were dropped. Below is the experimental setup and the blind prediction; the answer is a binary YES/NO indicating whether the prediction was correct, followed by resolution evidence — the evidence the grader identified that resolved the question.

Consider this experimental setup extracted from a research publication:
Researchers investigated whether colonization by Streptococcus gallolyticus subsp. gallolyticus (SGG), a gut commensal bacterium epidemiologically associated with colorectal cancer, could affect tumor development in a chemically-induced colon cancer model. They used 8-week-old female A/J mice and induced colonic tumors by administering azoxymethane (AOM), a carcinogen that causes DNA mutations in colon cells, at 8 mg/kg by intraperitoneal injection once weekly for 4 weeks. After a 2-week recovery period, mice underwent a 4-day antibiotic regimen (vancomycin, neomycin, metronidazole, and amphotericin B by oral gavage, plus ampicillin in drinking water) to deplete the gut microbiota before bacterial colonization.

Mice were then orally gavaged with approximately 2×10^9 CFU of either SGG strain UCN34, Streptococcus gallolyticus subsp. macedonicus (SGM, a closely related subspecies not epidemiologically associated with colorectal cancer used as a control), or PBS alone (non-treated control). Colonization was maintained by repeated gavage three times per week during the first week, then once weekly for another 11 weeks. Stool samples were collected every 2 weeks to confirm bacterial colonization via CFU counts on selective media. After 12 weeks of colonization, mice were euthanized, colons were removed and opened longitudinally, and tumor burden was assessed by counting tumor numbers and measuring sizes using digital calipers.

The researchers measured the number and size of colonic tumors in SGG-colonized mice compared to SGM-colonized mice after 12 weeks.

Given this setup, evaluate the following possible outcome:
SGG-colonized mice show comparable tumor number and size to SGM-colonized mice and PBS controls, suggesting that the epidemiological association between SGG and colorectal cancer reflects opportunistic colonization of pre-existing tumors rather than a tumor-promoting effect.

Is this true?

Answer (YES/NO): NO